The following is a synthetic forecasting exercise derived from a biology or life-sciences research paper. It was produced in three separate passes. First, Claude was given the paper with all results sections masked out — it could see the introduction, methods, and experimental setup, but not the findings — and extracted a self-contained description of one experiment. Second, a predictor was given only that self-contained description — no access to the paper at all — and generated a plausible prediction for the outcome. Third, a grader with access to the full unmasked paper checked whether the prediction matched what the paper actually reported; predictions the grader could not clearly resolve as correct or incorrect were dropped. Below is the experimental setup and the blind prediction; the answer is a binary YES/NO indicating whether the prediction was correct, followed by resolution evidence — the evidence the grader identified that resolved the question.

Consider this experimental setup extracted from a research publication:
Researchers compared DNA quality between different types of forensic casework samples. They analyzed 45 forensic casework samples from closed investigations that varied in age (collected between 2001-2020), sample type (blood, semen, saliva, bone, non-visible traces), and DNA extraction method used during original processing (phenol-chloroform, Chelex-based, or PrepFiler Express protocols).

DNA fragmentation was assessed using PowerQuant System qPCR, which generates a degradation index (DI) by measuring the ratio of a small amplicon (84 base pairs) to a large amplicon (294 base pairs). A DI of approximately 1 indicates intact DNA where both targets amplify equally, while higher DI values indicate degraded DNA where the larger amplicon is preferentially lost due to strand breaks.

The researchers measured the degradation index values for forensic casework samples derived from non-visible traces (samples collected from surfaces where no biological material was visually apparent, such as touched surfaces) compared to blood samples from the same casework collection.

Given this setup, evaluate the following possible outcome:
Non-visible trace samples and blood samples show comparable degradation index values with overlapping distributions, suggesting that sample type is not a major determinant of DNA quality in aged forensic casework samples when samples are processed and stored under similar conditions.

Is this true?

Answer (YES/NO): NO